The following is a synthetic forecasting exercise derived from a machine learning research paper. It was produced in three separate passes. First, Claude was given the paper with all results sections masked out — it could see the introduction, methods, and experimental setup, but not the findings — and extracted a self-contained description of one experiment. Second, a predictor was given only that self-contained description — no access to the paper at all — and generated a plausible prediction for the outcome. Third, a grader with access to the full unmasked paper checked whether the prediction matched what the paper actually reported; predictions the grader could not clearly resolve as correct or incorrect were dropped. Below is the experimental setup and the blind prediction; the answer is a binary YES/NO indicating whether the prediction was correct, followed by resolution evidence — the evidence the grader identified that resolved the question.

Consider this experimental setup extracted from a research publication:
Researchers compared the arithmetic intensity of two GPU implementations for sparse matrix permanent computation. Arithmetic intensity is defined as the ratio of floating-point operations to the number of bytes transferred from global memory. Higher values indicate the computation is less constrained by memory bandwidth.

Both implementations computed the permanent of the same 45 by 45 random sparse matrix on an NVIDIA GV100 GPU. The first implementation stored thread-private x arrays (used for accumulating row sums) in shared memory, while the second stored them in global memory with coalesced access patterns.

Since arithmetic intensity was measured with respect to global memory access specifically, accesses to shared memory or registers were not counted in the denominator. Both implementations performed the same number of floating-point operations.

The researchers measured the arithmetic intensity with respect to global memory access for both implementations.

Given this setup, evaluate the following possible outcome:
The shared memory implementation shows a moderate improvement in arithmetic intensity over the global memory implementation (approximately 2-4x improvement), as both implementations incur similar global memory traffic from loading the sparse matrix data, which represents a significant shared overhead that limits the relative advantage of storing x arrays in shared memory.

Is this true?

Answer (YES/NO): NO